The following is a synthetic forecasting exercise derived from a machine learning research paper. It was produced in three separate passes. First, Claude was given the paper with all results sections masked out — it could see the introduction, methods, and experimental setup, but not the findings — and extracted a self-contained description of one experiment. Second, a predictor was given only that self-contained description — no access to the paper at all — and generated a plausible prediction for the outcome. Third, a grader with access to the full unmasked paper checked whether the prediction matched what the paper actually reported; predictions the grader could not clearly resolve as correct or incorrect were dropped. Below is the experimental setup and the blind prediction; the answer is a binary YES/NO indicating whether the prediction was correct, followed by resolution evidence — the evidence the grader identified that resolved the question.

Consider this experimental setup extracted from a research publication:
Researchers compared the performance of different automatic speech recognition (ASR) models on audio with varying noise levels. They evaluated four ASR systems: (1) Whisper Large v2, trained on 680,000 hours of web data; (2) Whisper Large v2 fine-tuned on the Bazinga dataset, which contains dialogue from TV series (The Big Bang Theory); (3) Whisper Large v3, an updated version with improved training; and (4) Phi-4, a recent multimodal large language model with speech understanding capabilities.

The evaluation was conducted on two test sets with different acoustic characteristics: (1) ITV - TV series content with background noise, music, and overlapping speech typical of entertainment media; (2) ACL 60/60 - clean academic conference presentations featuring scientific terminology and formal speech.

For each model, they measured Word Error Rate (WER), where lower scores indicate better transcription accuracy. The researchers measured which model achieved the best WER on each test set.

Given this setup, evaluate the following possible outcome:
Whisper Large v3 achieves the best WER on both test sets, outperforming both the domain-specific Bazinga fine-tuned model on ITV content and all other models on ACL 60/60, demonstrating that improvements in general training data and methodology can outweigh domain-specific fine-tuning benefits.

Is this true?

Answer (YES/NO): NO